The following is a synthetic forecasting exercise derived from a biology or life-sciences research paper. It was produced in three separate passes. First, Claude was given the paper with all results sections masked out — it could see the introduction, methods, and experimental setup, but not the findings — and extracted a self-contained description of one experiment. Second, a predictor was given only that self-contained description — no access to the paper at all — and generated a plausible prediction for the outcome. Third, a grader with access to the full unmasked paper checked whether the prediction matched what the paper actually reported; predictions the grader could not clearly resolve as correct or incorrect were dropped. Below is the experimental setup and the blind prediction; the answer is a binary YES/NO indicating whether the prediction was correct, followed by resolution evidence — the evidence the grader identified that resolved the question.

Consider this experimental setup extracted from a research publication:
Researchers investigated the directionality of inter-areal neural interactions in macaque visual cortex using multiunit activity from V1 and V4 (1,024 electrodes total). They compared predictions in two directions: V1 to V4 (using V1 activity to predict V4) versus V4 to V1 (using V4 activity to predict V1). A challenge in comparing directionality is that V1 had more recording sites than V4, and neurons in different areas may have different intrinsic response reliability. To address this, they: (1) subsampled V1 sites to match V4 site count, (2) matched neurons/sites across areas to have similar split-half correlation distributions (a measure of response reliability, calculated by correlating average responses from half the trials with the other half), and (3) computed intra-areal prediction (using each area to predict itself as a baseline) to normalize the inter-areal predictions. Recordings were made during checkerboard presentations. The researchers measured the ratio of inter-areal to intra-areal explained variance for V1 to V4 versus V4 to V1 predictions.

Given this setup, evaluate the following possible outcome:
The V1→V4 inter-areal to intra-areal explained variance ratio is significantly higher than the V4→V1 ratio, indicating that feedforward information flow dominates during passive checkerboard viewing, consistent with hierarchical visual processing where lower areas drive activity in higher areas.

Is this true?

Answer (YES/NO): YES